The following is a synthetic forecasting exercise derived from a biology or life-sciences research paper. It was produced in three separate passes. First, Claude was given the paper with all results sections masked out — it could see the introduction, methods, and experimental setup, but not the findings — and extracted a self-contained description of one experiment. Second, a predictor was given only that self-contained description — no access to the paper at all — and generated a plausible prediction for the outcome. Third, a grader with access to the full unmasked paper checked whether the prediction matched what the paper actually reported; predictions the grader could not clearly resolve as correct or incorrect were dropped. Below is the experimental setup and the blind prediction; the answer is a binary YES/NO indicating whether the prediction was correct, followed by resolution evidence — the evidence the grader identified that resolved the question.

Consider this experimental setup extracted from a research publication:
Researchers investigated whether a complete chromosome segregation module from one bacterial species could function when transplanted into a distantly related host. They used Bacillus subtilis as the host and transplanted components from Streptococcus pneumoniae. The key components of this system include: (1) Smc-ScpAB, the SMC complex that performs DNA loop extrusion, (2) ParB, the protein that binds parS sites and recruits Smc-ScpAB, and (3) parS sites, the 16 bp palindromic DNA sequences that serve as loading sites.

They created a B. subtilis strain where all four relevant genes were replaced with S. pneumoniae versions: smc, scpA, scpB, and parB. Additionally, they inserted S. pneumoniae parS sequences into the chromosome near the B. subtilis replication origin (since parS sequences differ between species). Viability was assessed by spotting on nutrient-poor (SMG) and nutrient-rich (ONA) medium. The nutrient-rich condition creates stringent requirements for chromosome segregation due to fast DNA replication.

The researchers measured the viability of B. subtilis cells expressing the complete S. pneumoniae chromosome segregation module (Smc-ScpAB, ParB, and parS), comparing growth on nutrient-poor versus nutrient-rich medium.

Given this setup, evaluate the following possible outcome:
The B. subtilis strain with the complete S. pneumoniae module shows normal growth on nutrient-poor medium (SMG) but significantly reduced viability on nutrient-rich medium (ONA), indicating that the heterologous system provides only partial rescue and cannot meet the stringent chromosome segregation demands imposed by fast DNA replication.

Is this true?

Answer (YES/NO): NO